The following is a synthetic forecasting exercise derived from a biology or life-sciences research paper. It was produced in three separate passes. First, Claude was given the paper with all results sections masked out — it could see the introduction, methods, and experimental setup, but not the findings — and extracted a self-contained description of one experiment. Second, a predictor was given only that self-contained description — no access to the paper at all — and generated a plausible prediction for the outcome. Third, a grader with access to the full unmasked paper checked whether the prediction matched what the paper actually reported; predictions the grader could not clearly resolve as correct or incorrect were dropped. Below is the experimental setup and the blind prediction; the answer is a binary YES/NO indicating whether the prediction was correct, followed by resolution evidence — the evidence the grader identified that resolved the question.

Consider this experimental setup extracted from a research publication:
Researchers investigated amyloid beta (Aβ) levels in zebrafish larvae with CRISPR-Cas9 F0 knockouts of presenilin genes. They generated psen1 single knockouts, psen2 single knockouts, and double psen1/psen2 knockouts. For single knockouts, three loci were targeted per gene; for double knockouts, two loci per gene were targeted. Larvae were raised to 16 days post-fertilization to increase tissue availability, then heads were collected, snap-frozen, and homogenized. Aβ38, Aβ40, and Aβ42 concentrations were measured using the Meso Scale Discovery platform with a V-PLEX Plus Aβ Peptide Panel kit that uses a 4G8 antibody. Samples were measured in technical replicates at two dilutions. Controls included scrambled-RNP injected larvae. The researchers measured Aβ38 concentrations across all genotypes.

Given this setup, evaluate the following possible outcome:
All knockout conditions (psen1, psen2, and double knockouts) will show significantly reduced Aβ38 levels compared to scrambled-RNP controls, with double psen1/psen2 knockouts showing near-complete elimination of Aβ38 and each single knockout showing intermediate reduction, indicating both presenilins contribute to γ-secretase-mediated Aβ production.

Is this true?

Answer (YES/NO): NO